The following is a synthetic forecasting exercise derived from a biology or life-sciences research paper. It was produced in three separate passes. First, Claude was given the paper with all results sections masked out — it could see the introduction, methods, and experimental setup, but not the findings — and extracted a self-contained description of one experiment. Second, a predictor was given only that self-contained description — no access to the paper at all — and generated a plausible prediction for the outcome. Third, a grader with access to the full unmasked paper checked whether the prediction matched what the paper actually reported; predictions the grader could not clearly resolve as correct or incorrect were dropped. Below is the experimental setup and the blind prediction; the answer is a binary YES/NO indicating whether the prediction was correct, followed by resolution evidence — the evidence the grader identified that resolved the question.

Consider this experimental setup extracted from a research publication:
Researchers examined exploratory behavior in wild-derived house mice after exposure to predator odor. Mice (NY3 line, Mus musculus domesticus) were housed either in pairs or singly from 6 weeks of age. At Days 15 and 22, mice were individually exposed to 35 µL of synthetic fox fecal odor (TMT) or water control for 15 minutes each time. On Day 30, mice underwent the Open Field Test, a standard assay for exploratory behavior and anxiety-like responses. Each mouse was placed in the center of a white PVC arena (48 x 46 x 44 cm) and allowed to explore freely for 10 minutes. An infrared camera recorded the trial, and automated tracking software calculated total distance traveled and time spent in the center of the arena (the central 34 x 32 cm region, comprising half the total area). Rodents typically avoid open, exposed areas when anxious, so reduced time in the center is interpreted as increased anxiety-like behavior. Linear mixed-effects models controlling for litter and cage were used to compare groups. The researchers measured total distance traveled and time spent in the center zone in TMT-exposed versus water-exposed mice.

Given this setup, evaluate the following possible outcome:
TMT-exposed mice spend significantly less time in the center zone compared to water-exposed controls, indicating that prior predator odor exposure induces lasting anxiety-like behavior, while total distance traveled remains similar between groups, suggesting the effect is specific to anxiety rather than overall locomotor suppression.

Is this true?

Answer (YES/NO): YES